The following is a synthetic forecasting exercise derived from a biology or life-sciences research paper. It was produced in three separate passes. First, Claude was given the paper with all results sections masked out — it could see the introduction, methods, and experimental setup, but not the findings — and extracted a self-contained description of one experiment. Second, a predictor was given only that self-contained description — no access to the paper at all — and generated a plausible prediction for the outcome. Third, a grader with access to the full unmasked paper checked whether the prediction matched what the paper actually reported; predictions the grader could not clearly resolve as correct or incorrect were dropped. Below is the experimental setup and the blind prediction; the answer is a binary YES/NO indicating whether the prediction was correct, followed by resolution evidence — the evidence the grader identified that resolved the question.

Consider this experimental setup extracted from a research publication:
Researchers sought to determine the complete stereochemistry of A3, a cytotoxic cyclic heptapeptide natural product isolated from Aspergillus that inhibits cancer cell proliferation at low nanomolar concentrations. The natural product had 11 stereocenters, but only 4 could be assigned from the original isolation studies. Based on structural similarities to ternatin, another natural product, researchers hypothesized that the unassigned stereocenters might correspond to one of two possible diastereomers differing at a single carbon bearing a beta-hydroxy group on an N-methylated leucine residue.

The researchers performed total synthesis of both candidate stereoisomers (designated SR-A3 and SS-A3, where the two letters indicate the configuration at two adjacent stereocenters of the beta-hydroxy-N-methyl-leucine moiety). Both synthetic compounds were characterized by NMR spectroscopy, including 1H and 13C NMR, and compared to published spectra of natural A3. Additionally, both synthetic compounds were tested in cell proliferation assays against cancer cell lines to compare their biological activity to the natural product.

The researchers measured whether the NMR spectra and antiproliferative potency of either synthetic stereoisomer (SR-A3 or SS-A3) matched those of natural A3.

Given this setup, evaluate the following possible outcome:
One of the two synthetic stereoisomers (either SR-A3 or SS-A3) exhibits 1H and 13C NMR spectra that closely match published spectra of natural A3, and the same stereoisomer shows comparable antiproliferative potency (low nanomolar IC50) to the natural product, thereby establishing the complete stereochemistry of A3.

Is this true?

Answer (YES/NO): YES